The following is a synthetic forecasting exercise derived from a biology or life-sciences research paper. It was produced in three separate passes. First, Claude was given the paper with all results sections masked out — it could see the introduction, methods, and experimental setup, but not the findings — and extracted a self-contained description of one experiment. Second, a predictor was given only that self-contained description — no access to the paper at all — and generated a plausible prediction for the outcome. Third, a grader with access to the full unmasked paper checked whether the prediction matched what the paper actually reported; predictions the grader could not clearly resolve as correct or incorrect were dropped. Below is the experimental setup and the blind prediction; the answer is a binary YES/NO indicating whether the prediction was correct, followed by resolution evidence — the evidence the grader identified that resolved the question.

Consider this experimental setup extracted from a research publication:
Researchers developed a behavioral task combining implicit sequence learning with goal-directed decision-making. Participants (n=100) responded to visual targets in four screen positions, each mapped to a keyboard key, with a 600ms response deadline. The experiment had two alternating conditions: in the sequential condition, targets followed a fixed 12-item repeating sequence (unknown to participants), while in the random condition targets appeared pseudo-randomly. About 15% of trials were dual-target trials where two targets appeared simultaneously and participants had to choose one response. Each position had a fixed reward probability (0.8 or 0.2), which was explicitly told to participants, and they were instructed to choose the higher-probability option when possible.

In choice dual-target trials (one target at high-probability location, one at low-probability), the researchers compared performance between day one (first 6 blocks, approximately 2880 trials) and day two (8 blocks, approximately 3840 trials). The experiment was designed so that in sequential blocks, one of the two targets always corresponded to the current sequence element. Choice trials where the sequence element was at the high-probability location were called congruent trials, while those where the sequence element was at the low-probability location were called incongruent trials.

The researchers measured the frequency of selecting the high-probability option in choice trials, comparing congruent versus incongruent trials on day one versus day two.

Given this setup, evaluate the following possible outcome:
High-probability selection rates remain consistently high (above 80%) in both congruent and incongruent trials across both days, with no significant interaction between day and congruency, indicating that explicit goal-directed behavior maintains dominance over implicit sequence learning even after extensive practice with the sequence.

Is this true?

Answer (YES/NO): NO